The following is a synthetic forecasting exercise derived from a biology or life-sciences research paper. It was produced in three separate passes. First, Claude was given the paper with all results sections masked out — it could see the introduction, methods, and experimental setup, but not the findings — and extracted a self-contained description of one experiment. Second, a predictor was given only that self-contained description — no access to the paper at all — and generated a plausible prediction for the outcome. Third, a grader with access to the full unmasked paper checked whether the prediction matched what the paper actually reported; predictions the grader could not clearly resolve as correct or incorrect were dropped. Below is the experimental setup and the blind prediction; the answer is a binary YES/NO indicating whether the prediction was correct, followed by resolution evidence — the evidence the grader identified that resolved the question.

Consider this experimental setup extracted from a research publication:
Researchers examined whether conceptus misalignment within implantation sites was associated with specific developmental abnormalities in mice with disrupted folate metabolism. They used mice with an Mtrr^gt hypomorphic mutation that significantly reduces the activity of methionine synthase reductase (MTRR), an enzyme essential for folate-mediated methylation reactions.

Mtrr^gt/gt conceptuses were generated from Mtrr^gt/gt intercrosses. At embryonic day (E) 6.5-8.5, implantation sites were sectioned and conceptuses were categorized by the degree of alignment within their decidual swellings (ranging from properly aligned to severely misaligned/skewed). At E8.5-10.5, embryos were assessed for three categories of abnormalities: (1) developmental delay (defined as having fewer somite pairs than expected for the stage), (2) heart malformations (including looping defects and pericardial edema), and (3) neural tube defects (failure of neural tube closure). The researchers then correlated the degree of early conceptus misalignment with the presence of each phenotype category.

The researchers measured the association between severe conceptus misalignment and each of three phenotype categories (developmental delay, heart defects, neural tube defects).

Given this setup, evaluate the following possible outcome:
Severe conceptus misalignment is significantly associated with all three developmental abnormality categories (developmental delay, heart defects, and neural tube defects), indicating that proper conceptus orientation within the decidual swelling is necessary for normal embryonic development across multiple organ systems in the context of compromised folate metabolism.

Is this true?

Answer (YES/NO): NO